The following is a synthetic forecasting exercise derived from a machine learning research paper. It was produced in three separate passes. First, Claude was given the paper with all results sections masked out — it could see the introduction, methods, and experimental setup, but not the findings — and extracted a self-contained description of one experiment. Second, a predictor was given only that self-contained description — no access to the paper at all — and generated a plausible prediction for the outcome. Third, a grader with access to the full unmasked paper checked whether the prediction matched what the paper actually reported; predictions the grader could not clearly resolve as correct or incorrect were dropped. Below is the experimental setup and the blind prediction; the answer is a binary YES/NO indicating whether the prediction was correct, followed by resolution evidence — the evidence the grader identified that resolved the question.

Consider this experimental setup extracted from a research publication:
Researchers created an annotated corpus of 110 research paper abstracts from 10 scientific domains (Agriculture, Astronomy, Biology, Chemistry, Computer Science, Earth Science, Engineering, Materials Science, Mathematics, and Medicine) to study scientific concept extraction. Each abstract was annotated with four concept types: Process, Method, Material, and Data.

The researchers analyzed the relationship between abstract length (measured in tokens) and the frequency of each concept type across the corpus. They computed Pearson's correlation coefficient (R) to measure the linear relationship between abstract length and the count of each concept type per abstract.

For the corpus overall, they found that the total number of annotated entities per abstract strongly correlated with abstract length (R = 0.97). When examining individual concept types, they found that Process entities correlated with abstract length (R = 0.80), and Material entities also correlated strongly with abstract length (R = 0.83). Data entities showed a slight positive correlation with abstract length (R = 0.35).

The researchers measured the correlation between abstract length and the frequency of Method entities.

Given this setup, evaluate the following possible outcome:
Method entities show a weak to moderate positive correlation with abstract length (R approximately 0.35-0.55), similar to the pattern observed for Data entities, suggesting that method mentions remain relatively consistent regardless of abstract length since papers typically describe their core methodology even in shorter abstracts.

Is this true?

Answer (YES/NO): NO